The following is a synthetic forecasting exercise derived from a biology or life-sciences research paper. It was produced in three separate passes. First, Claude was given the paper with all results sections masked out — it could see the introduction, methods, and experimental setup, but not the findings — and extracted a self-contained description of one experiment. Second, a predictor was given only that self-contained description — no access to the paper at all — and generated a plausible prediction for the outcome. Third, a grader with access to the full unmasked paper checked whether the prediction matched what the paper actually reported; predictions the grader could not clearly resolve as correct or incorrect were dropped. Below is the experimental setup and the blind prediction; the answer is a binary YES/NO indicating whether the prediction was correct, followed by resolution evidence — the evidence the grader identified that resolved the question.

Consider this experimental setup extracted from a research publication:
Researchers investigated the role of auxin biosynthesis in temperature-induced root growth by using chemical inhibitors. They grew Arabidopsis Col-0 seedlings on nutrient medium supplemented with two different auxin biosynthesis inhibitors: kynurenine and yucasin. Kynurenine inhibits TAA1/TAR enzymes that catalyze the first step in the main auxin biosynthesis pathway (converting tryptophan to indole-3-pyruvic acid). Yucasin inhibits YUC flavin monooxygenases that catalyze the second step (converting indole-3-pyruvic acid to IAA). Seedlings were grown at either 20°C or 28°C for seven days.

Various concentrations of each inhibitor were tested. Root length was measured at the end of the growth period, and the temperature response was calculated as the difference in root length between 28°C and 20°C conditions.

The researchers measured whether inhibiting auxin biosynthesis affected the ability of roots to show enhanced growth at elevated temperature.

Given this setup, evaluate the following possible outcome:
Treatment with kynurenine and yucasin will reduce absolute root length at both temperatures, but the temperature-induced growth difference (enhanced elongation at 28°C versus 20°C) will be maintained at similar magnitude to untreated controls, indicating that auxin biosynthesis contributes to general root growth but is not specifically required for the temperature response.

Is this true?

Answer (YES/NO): NO